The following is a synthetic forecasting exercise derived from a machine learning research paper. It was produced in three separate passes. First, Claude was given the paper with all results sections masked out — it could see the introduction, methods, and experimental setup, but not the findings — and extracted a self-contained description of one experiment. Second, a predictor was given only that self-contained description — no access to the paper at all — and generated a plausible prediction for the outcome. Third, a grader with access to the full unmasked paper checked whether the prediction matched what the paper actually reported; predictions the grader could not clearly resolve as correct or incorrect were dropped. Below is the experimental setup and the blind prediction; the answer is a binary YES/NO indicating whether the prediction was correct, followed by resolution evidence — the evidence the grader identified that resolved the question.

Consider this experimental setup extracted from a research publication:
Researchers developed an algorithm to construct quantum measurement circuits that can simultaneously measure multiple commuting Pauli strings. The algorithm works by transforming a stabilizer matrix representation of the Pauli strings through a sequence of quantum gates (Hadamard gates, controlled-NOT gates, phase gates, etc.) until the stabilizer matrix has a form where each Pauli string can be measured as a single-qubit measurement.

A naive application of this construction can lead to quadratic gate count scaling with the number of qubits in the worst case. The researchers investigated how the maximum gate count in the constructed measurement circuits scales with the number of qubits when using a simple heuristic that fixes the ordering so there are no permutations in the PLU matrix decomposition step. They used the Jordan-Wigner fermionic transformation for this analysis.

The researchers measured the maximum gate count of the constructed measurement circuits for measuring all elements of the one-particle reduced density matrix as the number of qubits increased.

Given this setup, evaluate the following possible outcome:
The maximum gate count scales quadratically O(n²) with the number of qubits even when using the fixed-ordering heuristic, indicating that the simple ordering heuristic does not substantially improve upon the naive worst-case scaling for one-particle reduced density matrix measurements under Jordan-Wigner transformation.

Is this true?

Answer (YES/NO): NO